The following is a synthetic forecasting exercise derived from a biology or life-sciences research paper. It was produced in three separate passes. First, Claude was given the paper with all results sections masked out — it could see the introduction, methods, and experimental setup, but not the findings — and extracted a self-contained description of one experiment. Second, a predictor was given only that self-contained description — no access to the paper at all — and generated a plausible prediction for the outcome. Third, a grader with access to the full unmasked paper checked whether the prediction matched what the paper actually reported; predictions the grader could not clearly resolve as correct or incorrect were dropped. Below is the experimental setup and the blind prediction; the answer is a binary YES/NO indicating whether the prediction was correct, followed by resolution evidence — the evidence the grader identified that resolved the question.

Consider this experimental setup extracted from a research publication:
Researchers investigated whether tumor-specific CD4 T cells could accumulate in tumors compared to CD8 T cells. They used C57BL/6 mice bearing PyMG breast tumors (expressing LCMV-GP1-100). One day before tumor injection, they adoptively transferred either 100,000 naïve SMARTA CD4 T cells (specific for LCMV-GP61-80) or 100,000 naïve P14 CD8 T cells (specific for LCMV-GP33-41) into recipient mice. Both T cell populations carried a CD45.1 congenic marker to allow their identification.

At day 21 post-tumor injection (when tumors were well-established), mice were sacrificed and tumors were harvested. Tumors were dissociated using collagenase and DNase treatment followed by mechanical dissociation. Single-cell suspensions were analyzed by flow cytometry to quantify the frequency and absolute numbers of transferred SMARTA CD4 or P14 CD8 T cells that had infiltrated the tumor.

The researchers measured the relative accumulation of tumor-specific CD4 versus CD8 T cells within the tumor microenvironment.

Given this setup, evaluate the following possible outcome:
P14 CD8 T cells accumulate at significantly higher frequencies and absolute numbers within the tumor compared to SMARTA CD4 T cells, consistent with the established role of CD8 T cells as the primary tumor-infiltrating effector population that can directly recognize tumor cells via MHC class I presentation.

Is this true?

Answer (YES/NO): YES